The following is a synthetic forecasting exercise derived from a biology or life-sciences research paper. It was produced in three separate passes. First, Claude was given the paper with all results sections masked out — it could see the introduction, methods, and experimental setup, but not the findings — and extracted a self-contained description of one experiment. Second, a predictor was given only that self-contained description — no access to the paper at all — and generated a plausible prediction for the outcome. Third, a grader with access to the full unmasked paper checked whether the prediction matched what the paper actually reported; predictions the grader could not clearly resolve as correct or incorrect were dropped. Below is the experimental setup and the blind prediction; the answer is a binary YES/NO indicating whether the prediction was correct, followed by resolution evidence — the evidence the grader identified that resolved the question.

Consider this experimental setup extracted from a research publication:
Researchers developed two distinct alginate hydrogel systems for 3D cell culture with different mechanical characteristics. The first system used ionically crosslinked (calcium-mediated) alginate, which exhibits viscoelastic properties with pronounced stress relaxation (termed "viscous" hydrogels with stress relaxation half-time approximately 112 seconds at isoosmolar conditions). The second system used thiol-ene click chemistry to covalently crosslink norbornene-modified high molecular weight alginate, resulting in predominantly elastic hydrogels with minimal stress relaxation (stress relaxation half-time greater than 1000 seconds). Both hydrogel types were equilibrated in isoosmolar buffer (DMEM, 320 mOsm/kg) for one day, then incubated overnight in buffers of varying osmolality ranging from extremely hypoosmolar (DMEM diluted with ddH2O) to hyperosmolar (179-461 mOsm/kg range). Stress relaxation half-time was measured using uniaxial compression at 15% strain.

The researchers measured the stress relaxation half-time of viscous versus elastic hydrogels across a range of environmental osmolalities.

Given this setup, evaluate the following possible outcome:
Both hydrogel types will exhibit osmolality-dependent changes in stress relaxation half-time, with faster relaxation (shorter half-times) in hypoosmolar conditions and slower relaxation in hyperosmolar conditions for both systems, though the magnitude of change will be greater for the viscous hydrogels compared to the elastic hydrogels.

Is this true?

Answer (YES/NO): NO